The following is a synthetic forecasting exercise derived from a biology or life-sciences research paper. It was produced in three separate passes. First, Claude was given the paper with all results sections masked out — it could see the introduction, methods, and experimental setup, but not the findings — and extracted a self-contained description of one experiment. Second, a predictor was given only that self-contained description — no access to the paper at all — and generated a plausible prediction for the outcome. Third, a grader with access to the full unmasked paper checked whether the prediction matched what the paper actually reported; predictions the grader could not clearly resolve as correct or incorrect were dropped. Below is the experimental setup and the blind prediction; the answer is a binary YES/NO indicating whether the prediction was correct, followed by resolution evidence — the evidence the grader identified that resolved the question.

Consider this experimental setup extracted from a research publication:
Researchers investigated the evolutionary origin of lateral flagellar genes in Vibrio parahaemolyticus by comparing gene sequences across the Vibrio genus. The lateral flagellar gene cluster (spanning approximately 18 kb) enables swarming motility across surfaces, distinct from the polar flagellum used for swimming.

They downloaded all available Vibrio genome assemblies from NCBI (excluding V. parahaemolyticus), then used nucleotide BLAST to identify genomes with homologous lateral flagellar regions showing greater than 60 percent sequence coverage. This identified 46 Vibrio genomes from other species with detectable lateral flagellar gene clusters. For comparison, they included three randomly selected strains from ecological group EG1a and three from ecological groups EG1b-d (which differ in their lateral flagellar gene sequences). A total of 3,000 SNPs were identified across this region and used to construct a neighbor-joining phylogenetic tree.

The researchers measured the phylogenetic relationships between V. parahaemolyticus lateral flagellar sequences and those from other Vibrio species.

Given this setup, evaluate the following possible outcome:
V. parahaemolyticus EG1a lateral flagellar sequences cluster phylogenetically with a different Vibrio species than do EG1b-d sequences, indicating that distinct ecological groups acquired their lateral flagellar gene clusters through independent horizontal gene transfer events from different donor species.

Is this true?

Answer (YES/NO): NO